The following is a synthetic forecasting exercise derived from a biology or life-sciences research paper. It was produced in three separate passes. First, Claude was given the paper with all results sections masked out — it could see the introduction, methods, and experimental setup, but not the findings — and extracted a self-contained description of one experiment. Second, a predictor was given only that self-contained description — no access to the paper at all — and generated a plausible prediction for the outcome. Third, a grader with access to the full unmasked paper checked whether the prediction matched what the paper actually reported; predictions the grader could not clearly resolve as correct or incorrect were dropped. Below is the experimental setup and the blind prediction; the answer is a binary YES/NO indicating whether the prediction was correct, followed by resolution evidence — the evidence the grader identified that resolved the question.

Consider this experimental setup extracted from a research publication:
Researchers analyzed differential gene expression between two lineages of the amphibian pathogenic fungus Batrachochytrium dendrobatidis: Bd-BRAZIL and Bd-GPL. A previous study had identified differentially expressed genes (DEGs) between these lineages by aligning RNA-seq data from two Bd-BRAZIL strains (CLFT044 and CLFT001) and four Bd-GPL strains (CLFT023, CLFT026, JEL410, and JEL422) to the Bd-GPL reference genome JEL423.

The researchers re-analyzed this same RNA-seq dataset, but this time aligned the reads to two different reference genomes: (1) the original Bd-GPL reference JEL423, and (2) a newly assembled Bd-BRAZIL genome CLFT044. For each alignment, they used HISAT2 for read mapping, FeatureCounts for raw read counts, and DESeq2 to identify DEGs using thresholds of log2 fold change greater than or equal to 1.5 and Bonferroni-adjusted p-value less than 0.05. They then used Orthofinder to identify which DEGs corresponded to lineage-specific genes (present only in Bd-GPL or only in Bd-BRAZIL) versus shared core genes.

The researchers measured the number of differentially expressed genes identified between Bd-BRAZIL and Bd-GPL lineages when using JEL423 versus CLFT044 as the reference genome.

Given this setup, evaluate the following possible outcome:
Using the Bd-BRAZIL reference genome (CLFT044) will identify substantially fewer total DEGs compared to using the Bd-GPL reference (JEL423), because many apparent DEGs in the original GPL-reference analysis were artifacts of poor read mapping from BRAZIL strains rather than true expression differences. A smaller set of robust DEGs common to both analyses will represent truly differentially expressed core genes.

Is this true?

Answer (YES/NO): YES